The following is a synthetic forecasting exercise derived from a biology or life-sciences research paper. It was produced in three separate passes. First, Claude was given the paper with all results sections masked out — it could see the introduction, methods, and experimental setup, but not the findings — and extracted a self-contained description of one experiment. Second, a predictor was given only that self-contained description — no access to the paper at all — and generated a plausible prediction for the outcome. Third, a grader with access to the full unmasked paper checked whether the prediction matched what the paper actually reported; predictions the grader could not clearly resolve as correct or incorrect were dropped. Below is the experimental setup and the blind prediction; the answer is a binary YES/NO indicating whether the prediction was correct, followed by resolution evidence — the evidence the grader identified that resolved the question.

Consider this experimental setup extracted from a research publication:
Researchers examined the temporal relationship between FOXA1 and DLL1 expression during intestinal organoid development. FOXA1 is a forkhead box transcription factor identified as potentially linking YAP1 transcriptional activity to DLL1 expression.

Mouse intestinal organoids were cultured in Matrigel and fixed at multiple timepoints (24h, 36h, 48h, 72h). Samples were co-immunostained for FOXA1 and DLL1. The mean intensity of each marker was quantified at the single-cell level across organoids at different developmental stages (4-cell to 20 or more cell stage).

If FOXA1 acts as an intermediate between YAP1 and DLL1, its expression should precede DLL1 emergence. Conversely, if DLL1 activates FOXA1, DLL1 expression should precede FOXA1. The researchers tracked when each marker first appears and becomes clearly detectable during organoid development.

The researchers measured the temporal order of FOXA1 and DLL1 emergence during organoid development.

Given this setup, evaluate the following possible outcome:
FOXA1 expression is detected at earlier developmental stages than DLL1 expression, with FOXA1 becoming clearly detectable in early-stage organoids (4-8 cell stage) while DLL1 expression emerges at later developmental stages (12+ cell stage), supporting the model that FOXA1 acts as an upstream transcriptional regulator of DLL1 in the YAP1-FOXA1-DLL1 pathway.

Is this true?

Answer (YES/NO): NO